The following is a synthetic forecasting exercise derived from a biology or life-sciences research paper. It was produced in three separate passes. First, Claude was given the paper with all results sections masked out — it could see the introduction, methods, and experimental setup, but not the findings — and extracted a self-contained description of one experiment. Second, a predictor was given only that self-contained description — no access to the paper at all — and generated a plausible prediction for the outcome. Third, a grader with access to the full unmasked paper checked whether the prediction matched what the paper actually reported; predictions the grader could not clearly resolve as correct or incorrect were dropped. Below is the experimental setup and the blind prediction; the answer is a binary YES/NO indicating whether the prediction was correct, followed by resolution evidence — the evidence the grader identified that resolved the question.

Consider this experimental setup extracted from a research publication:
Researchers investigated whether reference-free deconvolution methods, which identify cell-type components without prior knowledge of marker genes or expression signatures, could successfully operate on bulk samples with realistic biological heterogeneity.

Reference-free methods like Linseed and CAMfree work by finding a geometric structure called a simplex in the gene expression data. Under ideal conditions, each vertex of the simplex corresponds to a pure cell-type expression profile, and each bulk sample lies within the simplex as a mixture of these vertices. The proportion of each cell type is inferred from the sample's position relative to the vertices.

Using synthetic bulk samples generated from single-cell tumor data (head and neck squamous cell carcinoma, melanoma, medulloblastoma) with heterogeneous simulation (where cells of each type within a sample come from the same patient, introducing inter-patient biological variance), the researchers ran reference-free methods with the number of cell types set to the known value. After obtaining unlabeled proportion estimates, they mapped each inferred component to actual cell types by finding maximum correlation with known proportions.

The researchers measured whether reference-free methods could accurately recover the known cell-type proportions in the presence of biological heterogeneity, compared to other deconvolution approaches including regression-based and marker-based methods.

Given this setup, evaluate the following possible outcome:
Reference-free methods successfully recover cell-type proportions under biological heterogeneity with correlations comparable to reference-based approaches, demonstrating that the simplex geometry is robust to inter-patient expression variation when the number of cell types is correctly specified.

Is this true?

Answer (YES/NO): NO